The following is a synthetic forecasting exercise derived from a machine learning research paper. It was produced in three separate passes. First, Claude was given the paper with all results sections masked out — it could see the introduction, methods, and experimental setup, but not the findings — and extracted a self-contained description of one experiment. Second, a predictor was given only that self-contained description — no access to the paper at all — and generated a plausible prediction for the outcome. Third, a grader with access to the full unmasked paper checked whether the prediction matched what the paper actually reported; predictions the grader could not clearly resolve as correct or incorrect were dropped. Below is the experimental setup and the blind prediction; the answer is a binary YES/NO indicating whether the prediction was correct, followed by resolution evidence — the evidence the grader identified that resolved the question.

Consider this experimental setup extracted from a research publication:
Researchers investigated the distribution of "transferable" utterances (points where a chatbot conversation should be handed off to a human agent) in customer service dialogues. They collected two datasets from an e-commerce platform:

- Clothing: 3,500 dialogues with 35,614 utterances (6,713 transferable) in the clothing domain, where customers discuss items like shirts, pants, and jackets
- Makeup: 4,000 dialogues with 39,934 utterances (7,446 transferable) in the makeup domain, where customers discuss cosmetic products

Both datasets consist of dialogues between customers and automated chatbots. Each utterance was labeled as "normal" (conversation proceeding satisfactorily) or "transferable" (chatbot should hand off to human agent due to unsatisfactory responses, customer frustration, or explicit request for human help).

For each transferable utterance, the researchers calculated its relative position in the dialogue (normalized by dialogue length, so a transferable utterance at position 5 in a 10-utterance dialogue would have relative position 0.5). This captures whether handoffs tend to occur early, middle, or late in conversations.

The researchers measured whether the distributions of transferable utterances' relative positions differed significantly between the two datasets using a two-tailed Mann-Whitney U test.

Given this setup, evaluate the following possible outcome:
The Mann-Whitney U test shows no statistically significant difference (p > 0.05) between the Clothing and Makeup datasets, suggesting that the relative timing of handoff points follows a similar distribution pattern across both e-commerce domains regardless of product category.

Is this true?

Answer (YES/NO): NO